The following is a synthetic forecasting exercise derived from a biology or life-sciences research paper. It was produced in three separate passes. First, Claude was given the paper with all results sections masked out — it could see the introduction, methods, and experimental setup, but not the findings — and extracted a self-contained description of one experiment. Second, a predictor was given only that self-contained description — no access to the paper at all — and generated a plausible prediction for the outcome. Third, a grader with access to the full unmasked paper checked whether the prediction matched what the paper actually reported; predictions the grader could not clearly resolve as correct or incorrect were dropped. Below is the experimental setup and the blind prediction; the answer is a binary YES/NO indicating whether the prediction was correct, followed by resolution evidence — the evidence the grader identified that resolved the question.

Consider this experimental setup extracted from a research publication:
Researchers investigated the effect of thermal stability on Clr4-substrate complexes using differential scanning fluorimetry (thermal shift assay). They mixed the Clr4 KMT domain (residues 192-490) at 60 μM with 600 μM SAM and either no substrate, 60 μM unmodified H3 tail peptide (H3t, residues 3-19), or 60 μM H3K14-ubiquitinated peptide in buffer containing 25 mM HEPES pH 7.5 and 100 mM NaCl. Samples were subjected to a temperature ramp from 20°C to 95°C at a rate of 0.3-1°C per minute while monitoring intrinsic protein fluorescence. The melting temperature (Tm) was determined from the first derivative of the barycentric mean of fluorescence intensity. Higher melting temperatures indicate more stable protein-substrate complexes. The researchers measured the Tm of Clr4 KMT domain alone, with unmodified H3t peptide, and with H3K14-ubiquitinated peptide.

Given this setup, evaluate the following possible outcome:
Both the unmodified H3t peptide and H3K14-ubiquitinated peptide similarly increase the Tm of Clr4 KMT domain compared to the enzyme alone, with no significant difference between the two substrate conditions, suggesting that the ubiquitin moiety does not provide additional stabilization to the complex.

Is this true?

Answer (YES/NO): NO